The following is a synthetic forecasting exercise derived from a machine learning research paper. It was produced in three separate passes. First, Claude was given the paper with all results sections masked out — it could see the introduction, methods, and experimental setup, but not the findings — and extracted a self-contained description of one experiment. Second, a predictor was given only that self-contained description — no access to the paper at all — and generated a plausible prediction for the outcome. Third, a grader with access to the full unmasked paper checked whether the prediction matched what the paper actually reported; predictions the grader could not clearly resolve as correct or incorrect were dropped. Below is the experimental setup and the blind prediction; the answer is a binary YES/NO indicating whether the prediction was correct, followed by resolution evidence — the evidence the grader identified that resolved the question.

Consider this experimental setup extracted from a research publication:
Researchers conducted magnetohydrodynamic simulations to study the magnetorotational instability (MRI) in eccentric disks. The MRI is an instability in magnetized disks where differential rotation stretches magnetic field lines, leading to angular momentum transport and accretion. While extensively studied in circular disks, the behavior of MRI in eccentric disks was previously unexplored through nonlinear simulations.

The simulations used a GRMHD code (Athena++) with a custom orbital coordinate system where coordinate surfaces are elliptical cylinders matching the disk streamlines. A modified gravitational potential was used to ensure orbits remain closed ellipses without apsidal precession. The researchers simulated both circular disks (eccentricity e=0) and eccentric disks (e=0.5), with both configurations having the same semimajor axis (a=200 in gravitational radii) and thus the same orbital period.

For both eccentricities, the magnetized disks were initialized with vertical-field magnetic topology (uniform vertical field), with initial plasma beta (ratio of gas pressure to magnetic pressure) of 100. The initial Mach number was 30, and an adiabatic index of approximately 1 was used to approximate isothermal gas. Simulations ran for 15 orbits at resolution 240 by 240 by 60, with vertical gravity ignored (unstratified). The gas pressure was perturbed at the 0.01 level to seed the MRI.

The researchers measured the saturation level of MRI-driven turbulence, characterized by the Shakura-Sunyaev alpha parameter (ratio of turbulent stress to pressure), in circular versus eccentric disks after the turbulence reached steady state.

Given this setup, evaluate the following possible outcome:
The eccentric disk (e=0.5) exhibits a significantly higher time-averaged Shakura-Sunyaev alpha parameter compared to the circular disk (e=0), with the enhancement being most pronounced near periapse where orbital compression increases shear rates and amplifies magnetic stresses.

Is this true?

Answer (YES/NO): NO